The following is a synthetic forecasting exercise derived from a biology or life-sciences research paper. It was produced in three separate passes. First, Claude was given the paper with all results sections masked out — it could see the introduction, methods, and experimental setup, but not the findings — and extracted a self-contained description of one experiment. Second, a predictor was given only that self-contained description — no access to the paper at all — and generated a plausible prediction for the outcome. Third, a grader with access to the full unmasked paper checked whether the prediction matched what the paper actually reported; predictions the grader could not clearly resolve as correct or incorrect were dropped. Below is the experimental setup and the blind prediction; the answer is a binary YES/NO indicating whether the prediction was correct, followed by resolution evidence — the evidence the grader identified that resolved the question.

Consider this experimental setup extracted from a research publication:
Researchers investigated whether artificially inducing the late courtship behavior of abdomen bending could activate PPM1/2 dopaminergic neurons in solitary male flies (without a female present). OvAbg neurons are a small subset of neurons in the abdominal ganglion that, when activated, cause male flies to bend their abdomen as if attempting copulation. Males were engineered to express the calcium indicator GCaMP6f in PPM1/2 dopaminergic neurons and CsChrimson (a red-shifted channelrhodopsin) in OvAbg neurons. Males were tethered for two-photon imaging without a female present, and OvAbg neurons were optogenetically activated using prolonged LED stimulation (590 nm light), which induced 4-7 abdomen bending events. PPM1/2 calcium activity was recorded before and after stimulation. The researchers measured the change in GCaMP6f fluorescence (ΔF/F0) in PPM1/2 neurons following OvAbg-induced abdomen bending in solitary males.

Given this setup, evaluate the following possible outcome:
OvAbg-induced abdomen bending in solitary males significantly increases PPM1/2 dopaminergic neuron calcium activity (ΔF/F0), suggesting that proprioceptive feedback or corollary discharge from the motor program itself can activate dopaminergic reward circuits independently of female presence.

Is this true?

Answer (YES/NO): YES